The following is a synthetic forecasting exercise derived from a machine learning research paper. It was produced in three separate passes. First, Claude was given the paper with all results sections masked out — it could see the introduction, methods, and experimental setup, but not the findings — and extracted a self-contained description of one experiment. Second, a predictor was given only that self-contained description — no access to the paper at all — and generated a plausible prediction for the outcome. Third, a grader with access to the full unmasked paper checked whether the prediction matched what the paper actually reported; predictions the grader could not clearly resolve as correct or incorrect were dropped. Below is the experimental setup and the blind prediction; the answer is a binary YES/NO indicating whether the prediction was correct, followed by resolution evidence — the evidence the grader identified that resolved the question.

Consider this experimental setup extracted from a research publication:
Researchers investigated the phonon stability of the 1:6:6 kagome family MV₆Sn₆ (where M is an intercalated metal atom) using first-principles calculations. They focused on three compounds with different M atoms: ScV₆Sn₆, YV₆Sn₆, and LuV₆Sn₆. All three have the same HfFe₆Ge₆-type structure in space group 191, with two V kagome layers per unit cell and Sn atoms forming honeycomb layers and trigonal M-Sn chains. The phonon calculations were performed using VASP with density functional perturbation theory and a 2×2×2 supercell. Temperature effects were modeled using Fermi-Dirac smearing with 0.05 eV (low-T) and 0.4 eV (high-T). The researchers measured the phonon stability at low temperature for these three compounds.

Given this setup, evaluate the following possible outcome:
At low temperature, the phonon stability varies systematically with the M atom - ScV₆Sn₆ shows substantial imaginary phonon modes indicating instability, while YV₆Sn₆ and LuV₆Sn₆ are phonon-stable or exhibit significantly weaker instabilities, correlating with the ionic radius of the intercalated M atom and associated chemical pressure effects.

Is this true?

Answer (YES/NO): YES